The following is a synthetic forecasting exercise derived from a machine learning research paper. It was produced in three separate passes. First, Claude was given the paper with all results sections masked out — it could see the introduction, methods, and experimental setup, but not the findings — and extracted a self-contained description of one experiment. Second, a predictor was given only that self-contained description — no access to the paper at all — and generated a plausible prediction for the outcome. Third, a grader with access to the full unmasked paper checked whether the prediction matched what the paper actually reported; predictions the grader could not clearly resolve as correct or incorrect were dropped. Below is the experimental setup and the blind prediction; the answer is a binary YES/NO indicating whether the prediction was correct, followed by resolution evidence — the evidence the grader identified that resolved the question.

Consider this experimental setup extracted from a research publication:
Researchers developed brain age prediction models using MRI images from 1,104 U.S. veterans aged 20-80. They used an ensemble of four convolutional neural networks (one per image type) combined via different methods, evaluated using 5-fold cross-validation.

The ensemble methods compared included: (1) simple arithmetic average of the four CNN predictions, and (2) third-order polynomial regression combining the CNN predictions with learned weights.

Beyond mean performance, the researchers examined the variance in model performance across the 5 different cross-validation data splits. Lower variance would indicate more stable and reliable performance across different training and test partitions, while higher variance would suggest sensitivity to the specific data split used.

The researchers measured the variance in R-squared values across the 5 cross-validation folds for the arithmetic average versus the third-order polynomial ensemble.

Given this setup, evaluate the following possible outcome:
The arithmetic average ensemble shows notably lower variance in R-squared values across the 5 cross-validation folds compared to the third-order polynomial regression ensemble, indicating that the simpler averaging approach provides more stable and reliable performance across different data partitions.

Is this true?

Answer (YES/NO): NO